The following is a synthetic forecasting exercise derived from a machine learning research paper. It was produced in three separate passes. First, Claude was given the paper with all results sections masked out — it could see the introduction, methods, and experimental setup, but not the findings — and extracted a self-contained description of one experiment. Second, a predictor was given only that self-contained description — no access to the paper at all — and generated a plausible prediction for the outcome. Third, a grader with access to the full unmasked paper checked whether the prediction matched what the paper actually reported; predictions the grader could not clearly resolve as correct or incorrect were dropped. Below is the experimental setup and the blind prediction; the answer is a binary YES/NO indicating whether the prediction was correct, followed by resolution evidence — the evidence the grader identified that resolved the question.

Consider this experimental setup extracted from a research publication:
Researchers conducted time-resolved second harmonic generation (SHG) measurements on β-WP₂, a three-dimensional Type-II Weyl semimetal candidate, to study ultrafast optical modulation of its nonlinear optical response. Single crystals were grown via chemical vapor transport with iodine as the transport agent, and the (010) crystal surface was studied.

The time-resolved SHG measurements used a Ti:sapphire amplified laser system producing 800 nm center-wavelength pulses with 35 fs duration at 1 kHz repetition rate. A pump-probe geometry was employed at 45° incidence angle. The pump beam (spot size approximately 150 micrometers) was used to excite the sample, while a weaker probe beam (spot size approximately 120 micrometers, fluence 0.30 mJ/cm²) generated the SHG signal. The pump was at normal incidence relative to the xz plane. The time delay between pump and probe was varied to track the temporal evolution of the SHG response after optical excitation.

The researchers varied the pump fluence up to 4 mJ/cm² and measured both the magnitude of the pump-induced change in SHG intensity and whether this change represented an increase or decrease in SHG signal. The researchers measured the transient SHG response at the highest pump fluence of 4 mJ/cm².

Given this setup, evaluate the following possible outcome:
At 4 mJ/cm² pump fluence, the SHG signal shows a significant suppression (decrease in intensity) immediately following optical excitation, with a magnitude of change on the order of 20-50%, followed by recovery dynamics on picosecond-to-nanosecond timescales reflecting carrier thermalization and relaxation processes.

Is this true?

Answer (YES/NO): NO